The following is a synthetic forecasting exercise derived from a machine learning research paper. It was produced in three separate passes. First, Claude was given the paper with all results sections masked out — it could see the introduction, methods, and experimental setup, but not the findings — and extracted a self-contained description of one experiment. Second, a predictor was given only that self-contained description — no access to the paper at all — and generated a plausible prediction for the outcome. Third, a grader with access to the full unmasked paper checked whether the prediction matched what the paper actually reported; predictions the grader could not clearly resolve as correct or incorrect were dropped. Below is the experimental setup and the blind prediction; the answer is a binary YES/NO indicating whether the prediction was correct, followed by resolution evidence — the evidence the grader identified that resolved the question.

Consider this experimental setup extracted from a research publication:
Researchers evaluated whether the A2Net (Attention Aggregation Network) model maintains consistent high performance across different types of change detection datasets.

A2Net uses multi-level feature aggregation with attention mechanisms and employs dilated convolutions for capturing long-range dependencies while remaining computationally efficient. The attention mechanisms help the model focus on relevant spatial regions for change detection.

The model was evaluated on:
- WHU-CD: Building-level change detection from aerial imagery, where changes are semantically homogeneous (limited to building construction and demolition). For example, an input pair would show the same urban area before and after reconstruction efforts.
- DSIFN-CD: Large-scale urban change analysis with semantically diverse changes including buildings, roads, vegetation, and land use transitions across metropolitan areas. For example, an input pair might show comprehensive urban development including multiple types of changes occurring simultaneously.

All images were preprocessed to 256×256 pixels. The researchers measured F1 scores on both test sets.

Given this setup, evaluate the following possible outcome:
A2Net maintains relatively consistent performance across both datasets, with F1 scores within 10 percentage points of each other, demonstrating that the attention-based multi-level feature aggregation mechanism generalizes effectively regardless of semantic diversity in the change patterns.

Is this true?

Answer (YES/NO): NO